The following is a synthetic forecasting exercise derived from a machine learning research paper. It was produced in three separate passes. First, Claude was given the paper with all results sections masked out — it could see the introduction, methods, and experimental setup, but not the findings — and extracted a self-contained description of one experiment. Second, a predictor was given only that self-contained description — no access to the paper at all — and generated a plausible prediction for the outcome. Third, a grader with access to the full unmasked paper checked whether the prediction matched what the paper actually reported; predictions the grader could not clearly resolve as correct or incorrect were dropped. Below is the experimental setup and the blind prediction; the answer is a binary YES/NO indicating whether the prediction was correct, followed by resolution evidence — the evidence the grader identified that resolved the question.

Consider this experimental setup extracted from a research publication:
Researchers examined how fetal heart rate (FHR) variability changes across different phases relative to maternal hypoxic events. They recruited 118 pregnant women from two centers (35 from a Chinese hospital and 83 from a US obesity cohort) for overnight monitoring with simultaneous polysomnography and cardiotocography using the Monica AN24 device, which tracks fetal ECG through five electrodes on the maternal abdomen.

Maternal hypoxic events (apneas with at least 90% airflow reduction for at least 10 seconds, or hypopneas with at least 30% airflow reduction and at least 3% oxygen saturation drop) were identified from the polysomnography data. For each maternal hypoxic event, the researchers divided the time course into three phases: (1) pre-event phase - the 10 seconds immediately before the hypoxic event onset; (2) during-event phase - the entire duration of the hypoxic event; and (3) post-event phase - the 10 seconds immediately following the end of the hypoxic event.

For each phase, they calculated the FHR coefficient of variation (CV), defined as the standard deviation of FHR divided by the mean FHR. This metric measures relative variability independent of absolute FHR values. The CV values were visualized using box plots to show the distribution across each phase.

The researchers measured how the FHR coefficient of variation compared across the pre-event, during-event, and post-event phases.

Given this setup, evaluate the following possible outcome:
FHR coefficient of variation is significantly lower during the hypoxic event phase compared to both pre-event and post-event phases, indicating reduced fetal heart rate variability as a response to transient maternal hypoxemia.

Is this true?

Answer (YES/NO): NO